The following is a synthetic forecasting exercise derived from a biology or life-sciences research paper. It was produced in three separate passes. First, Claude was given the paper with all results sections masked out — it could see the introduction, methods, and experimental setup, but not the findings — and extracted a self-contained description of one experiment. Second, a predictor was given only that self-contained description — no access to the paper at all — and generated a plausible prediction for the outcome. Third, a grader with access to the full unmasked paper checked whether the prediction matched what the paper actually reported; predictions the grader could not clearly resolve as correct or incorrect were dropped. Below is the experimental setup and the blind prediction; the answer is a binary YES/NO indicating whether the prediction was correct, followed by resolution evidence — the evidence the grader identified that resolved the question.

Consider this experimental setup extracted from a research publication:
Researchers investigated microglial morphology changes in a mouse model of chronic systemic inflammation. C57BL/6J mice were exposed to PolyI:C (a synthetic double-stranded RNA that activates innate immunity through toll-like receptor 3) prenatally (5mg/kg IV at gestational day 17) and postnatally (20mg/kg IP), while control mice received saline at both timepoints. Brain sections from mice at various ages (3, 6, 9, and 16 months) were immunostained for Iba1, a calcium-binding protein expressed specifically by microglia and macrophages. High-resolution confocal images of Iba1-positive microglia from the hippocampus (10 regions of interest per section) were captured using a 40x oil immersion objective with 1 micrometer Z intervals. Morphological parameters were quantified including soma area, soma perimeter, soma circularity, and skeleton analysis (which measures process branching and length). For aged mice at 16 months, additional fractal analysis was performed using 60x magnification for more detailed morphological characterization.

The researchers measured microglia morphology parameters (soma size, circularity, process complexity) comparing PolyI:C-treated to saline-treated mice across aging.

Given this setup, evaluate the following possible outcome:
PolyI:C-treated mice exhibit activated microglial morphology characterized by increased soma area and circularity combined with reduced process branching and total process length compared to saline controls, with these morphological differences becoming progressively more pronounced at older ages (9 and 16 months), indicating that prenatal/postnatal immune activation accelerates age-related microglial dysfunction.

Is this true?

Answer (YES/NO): NO